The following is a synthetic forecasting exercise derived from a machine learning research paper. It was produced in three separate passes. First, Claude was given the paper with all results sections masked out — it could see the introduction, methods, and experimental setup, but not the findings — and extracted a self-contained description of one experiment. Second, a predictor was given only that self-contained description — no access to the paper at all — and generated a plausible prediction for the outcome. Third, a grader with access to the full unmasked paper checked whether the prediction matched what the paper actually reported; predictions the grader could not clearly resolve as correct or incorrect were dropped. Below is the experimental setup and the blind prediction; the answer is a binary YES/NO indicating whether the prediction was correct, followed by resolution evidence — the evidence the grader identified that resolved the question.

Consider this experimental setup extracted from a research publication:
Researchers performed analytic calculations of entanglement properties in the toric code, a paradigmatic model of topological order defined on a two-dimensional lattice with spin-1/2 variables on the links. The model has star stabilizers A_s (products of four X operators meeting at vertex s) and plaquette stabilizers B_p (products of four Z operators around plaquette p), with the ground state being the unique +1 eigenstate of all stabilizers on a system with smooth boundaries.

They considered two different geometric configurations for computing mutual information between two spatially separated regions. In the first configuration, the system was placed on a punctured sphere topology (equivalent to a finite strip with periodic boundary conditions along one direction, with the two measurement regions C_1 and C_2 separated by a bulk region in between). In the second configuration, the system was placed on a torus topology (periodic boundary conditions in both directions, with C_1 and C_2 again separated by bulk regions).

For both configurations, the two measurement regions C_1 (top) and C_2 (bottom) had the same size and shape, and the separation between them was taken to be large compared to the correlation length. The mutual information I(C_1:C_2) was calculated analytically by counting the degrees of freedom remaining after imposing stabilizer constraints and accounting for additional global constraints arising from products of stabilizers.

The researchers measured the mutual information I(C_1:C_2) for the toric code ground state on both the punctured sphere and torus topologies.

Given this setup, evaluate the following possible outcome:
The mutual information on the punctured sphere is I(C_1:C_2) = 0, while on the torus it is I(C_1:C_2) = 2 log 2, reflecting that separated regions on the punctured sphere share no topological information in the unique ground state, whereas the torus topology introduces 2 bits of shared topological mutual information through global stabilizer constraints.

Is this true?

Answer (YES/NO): NO